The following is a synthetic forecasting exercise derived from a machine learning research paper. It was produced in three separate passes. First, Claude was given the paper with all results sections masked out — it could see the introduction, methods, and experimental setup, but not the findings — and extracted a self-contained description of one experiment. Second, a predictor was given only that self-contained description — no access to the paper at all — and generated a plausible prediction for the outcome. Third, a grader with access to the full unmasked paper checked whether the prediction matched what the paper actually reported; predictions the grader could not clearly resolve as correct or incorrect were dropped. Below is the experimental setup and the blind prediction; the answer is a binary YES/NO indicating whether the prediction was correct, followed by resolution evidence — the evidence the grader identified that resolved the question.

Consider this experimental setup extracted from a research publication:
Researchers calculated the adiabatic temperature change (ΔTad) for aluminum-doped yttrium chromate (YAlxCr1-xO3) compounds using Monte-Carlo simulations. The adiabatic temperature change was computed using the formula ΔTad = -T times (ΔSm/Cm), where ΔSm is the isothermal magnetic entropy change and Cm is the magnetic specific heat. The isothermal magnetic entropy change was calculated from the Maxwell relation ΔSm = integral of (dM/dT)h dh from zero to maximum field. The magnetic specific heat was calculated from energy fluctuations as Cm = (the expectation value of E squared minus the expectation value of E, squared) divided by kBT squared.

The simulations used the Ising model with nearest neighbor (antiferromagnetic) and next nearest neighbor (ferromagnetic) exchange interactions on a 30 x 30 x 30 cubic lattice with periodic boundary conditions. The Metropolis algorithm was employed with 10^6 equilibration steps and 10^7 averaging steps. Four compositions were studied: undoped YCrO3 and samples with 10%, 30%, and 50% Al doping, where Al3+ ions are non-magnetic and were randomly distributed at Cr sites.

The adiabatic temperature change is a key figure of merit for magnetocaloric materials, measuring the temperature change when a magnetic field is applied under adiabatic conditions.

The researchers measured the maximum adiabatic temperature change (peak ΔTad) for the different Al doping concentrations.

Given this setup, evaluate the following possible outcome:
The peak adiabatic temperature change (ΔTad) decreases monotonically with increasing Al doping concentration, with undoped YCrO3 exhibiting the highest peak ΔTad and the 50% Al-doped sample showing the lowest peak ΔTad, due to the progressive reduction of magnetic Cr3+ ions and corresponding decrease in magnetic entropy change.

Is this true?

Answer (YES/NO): YES